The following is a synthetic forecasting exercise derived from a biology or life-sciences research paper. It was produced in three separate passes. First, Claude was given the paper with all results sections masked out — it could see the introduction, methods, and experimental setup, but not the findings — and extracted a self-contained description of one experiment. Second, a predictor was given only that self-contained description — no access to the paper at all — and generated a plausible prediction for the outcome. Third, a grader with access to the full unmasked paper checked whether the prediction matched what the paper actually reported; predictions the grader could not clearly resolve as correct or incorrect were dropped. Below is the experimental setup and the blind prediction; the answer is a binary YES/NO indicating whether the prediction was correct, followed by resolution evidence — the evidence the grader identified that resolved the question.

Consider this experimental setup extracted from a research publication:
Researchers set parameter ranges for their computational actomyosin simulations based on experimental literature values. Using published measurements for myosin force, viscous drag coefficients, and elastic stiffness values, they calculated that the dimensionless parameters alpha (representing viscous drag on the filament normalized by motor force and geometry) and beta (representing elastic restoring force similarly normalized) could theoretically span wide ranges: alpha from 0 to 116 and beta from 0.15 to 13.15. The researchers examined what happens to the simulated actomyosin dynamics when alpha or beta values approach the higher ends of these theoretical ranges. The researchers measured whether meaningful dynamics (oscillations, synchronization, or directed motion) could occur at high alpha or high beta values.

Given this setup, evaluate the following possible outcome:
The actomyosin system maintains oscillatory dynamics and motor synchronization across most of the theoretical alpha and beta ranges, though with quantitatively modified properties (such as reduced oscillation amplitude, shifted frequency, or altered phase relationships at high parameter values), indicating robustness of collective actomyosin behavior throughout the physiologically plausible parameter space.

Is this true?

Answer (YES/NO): NO